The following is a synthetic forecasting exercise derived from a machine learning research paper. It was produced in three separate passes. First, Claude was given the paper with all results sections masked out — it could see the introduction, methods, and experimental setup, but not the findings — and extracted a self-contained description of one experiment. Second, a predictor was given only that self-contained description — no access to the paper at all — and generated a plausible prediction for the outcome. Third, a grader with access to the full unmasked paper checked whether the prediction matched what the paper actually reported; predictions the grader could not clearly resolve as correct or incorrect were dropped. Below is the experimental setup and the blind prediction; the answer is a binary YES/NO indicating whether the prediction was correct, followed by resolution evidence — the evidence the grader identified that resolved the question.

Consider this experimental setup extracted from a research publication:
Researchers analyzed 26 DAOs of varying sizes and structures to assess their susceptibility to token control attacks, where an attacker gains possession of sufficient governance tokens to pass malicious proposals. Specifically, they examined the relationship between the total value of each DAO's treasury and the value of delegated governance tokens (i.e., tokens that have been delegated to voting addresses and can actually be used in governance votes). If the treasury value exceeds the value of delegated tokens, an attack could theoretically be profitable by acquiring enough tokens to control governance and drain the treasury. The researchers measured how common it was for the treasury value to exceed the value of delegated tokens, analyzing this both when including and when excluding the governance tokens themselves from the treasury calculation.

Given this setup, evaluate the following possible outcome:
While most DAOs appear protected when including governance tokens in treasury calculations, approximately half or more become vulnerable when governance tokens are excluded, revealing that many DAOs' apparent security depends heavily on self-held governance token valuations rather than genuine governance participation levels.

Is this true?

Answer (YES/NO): NO